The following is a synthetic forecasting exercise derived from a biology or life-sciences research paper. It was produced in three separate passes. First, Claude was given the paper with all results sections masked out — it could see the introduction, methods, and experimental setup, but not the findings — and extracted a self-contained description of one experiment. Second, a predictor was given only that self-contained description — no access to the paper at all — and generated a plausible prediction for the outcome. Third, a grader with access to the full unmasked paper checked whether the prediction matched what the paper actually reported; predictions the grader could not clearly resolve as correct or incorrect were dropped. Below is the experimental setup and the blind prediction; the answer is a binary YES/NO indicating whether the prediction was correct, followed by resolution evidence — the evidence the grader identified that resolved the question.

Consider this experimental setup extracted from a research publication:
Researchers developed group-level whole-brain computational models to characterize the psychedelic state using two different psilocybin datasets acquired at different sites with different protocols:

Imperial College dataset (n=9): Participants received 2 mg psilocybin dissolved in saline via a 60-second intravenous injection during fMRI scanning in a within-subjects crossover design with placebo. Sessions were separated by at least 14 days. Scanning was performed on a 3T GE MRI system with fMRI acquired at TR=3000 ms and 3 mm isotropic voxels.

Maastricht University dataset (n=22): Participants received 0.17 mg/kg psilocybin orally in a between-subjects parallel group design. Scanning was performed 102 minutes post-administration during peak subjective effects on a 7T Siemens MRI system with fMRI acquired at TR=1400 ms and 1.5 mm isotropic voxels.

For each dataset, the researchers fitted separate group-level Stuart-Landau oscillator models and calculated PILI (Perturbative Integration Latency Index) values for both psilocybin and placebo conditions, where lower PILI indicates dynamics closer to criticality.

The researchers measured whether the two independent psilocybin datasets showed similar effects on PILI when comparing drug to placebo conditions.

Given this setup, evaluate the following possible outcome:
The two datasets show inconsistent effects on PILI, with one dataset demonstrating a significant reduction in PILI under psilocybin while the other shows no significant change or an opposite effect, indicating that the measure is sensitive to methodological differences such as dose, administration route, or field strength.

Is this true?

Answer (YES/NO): YES